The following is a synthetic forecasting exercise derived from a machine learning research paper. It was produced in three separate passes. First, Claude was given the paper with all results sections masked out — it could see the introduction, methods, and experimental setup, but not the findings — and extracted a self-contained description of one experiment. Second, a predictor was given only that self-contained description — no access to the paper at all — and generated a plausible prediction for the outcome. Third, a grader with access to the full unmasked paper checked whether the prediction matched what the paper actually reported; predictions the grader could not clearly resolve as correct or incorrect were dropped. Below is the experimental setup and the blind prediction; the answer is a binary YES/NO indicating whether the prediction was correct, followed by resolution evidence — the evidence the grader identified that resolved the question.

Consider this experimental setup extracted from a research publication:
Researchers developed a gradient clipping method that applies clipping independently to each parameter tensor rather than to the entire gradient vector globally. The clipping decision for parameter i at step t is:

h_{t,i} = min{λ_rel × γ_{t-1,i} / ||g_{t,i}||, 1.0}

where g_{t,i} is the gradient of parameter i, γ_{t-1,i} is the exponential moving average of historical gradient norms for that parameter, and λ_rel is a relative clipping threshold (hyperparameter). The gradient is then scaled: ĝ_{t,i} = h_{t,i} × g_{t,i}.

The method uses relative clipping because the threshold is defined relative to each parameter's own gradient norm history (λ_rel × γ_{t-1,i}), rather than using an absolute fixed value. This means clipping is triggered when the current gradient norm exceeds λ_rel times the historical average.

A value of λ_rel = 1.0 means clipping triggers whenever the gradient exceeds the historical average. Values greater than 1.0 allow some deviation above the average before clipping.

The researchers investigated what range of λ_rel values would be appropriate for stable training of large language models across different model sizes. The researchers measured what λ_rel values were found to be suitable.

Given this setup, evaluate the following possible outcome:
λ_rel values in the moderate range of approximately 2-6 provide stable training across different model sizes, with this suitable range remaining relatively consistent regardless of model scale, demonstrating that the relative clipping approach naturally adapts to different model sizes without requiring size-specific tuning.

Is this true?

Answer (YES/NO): NO